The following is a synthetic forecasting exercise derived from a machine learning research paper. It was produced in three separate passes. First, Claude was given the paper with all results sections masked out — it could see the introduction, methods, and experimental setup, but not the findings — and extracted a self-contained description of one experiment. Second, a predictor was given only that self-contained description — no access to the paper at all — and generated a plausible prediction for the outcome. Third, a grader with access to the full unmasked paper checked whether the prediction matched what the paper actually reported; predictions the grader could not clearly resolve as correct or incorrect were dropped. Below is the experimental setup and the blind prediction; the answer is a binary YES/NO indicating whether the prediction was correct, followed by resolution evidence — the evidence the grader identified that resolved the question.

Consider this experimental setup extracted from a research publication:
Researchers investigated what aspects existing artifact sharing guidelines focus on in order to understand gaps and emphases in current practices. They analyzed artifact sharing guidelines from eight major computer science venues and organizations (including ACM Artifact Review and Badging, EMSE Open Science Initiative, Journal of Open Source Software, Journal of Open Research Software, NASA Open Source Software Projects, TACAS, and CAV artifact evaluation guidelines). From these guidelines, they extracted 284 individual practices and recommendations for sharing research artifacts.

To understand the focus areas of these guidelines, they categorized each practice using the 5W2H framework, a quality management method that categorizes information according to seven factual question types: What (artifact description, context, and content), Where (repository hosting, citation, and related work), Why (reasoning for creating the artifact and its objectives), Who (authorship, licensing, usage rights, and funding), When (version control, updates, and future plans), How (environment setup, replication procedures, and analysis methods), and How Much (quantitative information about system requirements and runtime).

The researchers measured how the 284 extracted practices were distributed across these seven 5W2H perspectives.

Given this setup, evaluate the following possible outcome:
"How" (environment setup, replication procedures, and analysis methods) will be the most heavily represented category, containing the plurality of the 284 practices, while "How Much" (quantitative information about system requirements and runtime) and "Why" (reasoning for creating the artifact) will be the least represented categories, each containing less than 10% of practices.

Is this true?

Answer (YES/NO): NO